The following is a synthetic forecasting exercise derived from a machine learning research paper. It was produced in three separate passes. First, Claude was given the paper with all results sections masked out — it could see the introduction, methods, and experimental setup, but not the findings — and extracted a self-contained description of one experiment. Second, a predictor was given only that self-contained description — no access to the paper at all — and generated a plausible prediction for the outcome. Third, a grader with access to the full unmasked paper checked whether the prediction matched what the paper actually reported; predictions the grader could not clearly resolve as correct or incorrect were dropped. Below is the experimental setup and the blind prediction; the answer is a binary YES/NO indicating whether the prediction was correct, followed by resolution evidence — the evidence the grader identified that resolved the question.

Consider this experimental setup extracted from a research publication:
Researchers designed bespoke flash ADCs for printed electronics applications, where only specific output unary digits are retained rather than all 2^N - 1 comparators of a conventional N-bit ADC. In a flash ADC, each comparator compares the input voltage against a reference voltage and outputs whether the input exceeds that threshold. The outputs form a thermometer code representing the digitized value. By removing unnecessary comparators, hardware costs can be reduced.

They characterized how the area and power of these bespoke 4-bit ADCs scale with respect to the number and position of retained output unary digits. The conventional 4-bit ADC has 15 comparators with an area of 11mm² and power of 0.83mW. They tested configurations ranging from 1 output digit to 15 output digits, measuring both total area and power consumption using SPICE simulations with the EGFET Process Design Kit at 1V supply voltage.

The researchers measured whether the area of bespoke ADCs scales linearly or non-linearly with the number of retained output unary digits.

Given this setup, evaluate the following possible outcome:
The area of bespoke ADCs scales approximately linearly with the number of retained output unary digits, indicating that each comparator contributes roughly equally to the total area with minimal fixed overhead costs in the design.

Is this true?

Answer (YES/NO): YES